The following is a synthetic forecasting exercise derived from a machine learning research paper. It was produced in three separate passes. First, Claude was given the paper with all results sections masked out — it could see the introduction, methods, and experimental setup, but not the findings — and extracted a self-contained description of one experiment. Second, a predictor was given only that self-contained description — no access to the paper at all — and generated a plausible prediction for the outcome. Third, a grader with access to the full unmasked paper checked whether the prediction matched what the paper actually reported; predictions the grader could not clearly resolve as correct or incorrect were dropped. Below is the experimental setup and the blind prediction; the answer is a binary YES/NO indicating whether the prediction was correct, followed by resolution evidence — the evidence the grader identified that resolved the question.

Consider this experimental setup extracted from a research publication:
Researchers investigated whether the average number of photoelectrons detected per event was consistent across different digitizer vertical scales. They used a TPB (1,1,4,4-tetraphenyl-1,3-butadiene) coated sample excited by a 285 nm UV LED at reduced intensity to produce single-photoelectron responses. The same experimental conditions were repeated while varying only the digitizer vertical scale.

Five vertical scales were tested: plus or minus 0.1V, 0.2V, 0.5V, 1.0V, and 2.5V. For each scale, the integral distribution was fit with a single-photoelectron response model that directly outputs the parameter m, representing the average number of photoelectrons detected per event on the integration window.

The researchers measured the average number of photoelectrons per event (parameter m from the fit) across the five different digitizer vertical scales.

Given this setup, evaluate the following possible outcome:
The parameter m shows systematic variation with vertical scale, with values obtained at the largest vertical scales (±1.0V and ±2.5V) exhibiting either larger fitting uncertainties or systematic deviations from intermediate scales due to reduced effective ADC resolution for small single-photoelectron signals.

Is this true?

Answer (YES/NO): NO